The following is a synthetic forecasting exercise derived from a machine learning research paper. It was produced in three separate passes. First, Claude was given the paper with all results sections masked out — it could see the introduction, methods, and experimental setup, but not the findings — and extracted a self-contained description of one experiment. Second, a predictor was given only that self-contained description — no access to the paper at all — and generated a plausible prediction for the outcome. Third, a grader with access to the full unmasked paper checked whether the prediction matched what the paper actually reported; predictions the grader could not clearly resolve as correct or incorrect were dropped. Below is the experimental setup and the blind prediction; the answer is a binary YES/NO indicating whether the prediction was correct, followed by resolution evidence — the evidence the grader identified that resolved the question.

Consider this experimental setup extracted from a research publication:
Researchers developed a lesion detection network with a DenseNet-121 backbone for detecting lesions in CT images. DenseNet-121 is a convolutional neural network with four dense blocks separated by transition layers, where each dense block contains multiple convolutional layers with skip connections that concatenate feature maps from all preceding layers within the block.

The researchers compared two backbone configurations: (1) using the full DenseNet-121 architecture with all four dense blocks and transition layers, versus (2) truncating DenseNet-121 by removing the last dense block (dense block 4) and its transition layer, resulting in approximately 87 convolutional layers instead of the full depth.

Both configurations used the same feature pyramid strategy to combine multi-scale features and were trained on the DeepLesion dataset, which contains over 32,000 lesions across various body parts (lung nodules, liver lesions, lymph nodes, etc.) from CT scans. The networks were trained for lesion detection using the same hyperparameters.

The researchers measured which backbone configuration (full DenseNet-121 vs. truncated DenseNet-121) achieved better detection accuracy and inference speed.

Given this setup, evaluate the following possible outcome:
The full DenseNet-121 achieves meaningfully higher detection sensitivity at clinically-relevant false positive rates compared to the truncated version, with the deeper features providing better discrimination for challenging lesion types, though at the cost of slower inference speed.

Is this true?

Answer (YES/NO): NO